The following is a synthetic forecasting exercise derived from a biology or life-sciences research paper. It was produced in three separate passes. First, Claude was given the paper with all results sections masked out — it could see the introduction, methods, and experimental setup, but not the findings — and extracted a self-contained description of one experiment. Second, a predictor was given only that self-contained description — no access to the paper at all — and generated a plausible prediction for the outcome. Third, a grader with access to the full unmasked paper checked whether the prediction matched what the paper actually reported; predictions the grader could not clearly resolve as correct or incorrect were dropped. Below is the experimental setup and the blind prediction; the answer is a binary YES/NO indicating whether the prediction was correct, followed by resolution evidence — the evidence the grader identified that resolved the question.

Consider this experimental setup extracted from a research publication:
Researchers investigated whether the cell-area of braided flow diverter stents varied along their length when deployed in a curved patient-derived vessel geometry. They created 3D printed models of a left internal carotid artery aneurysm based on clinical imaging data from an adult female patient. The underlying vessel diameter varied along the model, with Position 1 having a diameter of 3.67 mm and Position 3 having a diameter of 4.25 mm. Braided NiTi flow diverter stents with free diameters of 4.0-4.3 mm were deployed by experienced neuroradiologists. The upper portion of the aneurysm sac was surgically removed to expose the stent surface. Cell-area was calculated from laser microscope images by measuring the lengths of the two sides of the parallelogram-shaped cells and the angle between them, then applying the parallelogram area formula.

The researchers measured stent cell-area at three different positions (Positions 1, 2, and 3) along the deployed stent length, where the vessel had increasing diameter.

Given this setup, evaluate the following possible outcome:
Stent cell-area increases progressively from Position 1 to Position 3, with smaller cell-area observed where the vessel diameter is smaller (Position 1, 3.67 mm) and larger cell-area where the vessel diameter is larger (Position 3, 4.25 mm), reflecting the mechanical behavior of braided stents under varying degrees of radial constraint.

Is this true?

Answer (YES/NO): NO